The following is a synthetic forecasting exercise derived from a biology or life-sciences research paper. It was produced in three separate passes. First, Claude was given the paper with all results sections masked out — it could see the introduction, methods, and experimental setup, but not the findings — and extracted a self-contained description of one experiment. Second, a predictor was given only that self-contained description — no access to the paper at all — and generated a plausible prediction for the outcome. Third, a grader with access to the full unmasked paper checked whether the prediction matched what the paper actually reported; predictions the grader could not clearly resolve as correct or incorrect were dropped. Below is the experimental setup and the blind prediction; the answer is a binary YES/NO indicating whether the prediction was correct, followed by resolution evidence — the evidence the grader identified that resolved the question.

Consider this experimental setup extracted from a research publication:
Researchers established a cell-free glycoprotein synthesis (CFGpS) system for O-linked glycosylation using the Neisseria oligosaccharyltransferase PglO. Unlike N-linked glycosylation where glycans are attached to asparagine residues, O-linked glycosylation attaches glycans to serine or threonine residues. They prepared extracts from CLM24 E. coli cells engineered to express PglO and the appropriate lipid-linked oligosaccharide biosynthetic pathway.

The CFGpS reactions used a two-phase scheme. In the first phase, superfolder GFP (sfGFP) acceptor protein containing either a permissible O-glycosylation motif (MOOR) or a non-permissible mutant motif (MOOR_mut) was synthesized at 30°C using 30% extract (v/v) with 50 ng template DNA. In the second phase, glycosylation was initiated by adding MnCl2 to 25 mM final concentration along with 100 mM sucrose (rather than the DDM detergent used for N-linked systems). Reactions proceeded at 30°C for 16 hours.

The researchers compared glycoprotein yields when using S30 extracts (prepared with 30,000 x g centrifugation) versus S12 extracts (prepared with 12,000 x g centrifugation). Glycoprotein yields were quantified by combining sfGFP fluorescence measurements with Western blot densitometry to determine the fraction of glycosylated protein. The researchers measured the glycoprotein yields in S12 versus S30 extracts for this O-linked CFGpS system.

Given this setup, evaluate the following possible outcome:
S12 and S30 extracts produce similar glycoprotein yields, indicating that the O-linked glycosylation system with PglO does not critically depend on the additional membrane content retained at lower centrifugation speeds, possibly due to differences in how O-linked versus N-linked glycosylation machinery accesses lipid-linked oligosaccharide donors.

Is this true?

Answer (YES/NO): NO